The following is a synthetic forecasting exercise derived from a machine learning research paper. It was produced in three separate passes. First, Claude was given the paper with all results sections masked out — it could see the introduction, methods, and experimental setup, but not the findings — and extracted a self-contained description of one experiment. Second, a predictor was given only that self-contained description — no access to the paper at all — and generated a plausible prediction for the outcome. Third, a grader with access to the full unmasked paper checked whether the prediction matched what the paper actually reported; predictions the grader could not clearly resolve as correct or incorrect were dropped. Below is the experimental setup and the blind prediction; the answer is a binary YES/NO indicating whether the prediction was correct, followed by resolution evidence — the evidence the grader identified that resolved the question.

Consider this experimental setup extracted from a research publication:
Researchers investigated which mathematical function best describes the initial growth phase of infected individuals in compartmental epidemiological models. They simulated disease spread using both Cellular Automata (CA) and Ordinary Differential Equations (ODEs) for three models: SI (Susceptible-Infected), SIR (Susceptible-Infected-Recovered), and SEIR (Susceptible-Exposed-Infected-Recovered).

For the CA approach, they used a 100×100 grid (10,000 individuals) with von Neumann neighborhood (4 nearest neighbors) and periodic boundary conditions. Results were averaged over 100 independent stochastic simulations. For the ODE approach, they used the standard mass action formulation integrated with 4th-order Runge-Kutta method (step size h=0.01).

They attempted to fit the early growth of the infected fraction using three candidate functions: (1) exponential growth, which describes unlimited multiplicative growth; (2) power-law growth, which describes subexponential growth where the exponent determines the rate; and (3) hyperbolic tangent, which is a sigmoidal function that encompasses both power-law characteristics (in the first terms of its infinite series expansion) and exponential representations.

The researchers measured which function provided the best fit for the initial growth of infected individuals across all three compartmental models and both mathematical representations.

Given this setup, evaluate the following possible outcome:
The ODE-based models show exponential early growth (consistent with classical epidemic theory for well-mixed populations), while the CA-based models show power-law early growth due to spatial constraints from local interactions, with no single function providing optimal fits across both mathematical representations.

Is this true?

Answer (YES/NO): NO